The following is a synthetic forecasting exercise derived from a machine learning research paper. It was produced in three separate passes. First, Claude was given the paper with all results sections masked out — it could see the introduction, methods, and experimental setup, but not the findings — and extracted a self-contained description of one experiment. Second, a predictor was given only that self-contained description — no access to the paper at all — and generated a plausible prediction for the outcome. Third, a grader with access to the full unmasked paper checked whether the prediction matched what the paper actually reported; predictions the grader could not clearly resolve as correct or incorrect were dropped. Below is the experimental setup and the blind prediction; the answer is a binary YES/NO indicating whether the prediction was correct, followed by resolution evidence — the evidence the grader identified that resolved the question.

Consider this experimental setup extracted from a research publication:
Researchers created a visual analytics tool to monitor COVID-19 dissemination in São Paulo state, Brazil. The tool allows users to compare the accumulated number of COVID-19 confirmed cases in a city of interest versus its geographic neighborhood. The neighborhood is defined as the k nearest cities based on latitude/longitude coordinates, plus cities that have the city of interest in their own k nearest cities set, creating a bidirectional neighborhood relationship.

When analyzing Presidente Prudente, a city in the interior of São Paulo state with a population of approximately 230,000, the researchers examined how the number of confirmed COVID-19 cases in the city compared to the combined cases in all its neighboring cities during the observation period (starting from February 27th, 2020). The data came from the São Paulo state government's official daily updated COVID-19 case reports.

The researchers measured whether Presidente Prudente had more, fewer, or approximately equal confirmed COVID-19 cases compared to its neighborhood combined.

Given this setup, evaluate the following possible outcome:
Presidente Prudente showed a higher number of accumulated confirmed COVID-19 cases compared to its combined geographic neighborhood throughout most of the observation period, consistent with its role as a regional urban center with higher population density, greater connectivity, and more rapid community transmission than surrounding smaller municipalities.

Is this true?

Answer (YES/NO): YES